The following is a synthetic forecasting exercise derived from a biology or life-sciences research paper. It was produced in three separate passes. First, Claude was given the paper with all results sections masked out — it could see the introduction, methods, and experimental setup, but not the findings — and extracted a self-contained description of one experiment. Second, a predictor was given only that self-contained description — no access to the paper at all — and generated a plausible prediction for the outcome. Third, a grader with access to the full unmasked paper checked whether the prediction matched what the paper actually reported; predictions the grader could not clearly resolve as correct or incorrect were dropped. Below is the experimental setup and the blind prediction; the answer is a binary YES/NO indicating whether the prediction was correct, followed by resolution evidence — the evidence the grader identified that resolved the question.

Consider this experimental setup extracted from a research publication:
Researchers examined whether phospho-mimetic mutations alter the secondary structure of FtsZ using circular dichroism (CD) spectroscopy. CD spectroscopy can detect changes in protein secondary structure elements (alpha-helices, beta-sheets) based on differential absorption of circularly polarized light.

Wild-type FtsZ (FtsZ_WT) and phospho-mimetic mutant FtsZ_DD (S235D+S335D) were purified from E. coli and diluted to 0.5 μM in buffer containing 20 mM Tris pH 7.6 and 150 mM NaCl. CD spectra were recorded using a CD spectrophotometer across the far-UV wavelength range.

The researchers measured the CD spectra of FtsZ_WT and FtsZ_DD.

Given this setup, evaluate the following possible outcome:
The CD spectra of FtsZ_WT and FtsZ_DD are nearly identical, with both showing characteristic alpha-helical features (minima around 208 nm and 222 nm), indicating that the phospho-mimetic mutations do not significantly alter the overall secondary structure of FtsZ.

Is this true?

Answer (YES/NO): YES